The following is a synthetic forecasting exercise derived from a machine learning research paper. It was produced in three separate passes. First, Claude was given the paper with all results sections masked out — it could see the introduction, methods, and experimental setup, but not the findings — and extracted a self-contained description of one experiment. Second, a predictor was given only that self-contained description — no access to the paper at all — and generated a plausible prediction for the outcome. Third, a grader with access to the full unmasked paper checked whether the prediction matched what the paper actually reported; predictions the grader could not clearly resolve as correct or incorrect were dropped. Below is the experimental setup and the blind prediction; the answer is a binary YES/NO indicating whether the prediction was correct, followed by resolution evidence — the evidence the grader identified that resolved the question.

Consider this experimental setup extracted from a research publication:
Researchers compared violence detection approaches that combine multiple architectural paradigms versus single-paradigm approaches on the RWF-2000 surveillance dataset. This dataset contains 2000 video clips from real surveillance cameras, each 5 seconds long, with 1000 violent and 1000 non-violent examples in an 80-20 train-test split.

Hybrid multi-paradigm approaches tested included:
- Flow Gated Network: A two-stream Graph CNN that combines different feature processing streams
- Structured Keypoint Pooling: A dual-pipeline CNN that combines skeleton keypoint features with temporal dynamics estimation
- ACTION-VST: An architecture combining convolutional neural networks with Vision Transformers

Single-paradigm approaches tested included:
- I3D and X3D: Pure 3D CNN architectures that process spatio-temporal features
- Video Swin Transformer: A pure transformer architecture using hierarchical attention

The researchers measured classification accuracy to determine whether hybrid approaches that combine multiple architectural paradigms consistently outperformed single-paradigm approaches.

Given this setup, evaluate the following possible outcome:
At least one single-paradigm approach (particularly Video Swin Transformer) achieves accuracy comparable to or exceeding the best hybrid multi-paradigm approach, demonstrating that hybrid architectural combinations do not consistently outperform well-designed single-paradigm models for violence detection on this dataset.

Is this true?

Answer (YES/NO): NO